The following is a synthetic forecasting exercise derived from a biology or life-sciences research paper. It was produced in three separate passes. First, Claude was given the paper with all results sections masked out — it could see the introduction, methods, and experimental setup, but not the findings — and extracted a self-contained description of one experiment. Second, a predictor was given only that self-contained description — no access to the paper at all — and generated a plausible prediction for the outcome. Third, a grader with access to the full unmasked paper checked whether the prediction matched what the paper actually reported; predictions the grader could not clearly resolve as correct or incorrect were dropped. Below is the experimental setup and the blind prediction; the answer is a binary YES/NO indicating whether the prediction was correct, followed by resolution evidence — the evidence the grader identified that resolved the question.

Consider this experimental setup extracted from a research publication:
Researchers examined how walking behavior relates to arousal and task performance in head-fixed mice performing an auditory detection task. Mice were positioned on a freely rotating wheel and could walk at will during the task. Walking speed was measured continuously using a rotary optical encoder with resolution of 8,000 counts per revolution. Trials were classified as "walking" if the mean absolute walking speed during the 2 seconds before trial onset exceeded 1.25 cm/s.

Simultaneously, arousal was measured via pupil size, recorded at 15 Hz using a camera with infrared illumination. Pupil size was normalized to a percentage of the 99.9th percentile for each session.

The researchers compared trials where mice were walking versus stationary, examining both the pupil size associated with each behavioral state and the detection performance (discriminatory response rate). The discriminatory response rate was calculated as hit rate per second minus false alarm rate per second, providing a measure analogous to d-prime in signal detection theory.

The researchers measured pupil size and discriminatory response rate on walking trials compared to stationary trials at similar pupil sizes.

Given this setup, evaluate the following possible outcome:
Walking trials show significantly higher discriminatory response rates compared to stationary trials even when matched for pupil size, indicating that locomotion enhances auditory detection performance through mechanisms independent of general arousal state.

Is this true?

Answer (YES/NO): NO